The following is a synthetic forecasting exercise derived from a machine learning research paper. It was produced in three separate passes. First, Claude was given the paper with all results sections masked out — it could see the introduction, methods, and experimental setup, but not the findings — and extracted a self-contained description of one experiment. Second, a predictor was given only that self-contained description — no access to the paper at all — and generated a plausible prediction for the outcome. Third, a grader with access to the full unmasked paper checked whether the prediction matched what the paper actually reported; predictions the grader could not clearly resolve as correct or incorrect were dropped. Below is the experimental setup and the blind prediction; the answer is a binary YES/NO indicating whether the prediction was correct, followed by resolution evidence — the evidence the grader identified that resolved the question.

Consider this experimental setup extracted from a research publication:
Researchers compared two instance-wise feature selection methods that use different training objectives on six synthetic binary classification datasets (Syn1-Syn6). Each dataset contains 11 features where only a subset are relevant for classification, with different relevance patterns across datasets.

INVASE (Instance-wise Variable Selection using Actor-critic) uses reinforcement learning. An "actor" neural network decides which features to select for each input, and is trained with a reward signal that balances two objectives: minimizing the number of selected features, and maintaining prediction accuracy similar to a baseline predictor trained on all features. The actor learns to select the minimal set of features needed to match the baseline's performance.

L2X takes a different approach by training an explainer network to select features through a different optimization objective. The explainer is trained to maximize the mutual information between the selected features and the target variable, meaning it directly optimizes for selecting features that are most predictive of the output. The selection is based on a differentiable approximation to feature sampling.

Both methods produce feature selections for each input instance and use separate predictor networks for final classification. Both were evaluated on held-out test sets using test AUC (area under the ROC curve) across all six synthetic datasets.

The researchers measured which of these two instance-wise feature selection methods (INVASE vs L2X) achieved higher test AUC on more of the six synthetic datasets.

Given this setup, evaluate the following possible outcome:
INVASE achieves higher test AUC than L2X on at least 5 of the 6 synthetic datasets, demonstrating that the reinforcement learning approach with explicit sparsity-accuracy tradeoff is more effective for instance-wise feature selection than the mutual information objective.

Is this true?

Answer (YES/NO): YES